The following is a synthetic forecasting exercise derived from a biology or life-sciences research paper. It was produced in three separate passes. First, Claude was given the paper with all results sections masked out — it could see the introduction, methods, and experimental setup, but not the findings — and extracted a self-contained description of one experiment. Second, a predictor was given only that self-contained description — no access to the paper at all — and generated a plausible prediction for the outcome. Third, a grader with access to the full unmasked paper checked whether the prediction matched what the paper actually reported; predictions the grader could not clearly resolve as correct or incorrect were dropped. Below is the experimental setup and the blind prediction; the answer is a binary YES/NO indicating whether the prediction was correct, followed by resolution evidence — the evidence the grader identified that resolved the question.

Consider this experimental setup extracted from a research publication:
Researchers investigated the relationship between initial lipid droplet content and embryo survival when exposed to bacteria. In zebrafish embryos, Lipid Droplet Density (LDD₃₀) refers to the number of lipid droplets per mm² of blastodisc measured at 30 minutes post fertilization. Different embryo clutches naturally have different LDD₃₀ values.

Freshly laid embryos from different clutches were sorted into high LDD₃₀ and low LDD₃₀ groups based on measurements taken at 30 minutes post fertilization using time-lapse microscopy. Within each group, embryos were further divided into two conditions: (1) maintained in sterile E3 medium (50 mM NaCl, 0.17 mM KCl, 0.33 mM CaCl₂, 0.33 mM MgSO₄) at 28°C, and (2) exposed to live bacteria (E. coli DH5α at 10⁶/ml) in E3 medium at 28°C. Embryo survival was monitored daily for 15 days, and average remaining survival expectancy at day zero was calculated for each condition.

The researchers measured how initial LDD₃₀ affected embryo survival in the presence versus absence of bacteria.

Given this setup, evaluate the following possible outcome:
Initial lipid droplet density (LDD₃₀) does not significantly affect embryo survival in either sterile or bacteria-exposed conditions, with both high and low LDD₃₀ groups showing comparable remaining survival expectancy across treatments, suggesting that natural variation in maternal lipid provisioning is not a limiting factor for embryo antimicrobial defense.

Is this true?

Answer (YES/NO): NO